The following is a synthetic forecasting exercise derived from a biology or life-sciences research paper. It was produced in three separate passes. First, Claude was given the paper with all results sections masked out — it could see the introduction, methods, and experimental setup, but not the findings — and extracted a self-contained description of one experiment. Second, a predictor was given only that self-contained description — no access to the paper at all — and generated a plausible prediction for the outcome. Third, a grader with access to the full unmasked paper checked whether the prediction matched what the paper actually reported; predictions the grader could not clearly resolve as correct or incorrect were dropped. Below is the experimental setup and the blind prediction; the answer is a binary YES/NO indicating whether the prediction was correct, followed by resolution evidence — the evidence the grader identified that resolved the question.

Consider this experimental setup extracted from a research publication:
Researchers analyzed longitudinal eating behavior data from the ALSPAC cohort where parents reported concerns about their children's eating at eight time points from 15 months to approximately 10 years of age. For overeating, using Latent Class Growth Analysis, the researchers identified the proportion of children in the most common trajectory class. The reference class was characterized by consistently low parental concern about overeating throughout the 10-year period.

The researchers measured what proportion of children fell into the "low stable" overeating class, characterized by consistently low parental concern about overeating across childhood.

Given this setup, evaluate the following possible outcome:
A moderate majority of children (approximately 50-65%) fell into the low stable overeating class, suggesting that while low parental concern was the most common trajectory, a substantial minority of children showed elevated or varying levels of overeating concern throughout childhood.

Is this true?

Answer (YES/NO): NO